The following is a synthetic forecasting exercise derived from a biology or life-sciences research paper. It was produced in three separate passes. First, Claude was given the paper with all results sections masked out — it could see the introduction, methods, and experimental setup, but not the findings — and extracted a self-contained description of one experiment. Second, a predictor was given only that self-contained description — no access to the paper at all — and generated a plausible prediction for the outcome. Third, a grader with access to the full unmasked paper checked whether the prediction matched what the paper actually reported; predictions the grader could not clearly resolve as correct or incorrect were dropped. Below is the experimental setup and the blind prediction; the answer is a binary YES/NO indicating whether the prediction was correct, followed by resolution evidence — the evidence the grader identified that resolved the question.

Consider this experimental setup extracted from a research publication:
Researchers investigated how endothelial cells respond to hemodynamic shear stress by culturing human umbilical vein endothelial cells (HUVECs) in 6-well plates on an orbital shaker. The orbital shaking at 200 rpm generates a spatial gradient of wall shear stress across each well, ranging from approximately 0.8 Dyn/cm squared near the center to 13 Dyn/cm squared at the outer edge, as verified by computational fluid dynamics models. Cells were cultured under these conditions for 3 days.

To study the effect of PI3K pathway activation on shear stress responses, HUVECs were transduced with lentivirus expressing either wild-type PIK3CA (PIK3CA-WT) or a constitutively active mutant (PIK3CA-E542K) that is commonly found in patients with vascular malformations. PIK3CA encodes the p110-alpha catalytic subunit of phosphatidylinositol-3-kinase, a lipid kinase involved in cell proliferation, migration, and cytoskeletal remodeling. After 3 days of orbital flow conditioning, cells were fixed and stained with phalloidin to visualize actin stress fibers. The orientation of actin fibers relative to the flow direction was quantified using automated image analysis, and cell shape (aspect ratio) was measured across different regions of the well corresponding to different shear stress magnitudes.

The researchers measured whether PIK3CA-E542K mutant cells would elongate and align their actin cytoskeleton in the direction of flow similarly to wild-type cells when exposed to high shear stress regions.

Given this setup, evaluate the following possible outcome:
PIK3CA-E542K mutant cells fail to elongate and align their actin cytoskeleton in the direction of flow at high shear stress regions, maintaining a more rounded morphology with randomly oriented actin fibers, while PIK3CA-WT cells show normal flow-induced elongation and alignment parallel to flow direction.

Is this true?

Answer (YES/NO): YES